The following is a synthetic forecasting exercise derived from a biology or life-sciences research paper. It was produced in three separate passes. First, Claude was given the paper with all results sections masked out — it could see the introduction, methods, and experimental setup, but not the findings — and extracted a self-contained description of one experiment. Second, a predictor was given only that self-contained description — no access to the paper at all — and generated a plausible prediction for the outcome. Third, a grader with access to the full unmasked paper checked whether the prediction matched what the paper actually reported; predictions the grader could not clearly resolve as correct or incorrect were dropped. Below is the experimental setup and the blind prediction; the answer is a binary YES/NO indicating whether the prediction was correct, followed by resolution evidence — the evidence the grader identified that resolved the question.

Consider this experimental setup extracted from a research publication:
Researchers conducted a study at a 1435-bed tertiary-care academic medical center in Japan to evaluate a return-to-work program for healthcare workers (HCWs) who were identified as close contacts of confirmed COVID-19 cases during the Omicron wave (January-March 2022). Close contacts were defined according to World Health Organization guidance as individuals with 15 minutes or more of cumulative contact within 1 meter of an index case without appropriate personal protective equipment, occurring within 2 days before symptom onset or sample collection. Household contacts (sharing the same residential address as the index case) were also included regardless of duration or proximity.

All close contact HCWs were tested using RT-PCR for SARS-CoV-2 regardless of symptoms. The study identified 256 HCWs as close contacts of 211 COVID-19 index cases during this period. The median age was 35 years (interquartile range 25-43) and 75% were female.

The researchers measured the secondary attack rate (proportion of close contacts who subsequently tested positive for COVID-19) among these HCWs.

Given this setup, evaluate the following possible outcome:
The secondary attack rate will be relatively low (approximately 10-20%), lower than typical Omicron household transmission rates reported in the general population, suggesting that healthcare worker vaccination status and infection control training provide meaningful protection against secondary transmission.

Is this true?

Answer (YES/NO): YES